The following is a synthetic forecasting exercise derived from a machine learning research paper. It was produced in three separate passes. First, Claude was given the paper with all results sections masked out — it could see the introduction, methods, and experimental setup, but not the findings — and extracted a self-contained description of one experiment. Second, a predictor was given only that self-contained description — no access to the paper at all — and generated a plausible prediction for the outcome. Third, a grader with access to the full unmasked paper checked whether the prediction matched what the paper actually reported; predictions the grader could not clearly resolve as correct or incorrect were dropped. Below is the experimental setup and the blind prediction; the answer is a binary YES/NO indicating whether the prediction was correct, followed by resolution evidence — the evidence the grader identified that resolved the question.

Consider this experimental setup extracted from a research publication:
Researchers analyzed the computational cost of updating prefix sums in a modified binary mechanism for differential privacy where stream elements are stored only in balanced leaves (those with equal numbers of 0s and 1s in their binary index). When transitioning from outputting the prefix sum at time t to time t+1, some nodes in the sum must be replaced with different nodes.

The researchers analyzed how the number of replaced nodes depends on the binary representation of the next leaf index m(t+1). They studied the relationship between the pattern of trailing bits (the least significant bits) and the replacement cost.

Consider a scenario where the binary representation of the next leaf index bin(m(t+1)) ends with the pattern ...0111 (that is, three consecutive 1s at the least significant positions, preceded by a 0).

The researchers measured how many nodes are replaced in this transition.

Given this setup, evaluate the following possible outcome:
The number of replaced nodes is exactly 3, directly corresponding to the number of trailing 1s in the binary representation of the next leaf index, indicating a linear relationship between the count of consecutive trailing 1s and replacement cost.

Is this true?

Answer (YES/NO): YES